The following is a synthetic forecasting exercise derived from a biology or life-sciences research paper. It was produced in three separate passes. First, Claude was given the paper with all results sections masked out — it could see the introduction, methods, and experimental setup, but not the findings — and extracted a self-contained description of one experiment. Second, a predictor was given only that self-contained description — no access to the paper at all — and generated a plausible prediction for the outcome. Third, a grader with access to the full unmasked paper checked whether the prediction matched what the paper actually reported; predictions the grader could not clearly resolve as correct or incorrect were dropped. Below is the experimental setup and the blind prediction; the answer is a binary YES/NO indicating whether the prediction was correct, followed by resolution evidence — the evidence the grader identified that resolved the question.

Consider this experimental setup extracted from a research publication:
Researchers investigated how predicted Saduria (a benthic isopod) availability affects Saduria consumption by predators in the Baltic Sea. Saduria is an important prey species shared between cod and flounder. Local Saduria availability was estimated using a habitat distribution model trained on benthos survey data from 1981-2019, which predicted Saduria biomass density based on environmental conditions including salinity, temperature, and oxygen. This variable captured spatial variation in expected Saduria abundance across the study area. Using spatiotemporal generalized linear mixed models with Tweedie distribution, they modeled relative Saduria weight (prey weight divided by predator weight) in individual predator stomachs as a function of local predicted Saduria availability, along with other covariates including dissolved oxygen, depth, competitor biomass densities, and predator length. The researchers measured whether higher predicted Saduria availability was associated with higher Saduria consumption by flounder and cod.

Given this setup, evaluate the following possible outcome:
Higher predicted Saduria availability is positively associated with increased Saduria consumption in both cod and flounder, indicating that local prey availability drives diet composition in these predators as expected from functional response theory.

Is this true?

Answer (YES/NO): NO